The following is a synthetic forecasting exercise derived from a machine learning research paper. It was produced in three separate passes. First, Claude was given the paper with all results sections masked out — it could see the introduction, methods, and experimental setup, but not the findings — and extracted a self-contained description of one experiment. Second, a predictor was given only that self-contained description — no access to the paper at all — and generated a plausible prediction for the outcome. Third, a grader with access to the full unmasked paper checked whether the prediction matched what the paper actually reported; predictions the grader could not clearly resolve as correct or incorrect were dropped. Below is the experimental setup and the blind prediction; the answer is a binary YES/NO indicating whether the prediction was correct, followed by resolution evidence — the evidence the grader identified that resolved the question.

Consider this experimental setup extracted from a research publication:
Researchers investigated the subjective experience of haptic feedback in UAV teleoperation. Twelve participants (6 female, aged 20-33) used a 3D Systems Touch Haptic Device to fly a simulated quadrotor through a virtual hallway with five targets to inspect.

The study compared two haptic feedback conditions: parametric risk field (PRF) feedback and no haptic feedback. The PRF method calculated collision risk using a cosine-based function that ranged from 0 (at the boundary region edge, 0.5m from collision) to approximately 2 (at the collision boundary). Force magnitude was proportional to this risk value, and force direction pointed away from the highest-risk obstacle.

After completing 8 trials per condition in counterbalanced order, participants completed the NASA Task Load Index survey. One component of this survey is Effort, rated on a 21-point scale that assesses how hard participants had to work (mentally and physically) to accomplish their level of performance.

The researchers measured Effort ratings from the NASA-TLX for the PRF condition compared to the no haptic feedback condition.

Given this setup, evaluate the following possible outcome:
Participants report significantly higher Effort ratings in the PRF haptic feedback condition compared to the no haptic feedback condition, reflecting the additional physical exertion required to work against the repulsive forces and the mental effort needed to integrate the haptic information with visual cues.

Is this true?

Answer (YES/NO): NO